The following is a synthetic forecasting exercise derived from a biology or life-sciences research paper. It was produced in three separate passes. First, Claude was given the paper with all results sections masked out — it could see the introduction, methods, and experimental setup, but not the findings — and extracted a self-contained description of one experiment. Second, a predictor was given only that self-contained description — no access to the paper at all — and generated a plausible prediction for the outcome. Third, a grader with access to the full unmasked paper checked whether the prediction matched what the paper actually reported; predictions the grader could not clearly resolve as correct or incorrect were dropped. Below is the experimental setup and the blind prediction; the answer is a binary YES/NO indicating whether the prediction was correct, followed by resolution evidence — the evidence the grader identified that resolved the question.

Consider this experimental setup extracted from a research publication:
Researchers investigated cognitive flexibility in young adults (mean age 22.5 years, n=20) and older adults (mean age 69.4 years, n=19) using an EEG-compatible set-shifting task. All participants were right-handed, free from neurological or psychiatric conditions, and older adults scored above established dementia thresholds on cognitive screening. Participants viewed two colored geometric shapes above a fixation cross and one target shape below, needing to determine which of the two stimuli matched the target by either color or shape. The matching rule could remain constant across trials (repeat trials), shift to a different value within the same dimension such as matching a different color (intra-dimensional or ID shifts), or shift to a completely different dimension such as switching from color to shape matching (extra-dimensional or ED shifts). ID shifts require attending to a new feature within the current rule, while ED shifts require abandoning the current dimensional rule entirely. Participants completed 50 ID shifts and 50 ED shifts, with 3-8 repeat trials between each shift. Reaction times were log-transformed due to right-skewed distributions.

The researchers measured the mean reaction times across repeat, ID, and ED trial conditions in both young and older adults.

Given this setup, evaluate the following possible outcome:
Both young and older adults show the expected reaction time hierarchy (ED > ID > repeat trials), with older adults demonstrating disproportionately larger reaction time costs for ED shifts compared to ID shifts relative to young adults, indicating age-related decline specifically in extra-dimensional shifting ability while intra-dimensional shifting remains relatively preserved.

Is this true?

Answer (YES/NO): NO